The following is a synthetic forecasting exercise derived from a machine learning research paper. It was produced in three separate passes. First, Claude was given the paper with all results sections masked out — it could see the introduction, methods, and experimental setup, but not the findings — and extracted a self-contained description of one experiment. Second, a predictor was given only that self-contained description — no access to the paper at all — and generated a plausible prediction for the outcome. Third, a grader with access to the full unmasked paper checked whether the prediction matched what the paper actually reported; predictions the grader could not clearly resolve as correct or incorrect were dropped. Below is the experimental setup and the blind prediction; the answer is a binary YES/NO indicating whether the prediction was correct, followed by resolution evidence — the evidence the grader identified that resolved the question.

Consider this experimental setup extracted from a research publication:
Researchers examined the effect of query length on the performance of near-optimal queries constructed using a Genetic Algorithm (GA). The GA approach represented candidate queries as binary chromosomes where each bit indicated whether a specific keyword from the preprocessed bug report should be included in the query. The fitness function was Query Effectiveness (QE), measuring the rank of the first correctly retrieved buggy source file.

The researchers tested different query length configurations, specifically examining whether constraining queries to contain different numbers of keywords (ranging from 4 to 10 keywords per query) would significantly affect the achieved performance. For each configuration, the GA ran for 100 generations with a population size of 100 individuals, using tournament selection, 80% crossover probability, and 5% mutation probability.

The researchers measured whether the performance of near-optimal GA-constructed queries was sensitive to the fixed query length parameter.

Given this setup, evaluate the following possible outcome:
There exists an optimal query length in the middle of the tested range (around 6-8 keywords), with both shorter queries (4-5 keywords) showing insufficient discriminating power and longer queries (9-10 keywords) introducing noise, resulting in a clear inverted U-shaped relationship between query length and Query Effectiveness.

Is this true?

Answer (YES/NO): NO